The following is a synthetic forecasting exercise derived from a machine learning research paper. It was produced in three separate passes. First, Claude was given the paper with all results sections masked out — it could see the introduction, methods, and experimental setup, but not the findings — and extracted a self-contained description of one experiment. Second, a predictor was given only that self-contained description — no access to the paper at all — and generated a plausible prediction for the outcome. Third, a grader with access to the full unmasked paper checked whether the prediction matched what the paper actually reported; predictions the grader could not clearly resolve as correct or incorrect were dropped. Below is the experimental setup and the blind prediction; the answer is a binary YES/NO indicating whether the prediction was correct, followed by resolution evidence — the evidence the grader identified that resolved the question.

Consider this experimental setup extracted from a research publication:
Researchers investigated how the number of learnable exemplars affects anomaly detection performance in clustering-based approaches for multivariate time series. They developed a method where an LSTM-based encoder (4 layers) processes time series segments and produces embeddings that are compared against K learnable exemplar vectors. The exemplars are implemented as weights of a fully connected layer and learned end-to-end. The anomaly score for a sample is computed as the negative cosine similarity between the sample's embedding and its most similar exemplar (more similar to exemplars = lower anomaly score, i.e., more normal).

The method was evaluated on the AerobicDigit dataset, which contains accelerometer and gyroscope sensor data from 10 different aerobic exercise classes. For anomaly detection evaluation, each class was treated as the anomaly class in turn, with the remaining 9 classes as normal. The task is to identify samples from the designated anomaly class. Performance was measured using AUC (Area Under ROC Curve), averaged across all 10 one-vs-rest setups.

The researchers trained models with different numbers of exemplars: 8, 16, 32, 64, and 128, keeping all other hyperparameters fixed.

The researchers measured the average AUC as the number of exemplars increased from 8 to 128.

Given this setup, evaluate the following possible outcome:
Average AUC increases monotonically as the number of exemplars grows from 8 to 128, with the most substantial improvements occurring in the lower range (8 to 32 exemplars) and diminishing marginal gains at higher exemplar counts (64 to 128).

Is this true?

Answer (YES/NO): NO